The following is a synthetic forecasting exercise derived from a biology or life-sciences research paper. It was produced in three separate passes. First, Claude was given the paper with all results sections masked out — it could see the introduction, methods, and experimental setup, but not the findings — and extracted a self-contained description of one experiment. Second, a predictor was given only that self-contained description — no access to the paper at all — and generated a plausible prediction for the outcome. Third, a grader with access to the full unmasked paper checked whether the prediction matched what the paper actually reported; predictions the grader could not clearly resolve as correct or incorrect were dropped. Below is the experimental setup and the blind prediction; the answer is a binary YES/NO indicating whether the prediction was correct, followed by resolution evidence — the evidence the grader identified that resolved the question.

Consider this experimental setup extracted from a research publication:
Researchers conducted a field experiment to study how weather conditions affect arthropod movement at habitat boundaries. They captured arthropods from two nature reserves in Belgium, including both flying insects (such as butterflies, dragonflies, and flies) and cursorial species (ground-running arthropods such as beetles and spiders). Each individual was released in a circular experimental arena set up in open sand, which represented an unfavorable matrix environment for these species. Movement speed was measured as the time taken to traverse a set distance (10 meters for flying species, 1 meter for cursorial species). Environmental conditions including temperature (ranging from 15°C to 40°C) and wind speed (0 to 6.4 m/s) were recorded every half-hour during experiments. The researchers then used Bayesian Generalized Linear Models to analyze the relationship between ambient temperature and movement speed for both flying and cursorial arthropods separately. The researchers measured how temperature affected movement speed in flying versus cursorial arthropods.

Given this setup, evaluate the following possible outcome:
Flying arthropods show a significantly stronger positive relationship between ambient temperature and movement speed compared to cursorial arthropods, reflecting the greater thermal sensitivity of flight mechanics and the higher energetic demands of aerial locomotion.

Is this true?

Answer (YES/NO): NO